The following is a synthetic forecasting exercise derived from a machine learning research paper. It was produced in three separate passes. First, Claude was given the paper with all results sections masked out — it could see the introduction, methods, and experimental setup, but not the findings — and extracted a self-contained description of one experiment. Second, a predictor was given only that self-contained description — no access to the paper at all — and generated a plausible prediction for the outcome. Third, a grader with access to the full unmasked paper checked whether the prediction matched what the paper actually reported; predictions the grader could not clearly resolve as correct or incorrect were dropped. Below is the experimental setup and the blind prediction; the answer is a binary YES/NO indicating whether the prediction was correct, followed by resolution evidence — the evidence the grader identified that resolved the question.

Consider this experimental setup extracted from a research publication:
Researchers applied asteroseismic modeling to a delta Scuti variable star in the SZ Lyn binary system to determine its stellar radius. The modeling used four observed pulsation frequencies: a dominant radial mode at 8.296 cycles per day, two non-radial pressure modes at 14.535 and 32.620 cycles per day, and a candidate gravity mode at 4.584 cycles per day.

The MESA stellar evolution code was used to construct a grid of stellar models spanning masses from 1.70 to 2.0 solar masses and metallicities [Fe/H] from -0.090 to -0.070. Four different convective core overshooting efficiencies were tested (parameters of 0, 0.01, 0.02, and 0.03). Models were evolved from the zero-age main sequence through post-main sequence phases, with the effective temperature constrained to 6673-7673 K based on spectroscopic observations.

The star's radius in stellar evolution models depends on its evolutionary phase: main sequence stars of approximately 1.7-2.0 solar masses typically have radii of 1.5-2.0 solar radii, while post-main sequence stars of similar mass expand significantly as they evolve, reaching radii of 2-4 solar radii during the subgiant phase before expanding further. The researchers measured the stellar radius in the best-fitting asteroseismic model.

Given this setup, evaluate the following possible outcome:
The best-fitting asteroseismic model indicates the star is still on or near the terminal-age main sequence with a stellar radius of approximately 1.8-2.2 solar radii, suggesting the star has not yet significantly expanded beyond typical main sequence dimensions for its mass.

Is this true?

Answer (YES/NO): NO